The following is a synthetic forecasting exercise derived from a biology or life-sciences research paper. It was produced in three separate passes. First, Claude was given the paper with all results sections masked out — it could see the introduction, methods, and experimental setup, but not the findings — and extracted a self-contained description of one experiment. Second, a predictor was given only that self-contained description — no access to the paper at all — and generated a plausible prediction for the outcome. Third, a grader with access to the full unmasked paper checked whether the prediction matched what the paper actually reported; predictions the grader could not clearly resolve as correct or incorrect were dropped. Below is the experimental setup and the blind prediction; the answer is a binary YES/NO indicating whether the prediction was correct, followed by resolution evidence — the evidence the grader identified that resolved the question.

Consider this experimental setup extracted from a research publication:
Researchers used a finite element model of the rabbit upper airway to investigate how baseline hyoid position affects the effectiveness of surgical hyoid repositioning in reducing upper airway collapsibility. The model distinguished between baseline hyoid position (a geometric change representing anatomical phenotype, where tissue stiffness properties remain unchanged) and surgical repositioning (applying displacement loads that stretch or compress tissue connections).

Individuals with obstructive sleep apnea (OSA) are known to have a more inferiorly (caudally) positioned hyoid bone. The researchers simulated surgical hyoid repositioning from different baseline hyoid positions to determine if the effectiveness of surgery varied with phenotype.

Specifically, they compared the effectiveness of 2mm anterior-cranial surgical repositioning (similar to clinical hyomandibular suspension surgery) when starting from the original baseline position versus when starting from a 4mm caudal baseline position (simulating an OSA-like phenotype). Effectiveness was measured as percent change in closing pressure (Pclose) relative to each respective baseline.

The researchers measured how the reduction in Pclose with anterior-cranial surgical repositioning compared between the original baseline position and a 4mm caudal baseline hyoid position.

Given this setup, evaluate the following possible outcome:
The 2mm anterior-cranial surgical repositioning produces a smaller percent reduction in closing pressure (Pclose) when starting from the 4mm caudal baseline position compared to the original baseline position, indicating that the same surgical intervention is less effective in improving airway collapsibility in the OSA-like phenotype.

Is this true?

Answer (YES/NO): YES